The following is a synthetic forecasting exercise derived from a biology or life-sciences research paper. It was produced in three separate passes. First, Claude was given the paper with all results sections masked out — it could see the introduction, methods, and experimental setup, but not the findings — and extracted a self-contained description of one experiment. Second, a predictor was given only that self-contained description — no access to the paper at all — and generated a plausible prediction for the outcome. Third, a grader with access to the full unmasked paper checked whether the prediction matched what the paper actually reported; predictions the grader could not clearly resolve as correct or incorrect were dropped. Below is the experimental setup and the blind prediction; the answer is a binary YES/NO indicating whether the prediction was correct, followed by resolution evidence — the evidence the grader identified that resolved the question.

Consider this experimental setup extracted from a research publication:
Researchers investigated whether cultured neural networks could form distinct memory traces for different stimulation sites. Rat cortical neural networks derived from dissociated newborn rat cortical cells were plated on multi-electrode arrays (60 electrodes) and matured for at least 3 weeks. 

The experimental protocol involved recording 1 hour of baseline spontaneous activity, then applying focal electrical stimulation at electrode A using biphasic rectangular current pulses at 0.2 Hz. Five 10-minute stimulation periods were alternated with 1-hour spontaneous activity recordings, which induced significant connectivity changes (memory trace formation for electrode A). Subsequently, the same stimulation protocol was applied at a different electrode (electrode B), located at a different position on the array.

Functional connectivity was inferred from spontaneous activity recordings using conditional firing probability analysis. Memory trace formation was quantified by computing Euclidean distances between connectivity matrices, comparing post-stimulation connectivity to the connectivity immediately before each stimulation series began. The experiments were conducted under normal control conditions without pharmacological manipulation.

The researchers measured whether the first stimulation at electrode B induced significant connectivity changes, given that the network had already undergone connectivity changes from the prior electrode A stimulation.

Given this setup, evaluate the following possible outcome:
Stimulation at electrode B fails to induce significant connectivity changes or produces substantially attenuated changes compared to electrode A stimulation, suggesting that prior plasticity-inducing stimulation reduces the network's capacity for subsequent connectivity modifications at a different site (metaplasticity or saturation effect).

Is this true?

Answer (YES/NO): NO